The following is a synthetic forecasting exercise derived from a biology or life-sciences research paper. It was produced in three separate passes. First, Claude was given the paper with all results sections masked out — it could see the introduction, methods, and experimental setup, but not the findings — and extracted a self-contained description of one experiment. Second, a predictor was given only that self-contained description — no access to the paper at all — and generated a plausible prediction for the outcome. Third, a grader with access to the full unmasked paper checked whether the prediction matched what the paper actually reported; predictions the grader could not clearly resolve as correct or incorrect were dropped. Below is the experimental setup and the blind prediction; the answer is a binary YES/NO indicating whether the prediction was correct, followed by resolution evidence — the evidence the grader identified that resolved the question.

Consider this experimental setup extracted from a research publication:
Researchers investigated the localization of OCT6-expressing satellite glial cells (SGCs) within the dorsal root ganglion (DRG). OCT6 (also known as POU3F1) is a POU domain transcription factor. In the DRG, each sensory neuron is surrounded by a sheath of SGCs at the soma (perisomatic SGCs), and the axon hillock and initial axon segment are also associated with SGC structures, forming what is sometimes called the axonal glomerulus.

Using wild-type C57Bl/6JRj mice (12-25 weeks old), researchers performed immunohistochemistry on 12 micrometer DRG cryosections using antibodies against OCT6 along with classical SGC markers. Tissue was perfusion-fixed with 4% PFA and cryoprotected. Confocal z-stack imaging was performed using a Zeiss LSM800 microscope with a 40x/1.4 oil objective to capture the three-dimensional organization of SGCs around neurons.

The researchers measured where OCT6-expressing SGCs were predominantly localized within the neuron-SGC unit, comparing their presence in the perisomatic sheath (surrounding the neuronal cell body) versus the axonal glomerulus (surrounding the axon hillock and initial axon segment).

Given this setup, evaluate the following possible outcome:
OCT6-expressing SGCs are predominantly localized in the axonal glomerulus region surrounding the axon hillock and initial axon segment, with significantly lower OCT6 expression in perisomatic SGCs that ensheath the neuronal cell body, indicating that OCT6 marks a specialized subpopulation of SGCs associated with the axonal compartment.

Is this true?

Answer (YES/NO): YES